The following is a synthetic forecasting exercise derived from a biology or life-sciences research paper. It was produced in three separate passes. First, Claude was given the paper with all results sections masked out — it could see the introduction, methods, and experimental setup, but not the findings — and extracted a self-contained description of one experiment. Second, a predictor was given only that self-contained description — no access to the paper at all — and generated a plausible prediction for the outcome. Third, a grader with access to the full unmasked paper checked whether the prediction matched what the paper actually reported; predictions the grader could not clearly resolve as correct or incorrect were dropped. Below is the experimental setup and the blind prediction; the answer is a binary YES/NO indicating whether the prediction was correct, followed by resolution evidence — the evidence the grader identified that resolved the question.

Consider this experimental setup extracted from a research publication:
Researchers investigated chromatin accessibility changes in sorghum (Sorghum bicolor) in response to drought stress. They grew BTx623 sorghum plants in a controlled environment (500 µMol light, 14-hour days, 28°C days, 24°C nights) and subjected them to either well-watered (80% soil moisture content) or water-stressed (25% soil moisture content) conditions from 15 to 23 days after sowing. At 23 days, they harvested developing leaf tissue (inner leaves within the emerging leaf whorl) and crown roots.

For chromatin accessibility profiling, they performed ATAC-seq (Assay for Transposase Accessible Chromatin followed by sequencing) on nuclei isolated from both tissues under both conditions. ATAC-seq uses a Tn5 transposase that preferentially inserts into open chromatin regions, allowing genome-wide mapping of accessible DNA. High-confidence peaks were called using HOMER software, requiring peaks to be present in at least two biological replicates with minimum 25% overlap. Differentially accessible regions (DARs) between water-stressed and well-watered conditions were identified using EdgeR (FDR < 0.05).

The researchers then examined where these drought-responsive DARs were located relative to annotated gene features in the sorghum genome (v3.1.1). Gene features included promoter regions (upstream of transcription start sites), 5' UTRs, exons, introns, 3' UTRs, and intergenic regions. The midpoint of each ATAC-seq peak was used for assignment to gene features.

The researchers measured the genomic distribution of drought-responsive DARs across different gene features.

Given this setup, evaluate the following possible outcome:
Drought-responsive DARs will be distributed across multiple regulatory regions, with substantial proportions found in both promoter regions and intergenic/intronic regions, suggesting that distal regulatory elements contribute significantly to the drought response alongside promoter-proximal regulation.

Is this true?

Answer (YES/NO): NO